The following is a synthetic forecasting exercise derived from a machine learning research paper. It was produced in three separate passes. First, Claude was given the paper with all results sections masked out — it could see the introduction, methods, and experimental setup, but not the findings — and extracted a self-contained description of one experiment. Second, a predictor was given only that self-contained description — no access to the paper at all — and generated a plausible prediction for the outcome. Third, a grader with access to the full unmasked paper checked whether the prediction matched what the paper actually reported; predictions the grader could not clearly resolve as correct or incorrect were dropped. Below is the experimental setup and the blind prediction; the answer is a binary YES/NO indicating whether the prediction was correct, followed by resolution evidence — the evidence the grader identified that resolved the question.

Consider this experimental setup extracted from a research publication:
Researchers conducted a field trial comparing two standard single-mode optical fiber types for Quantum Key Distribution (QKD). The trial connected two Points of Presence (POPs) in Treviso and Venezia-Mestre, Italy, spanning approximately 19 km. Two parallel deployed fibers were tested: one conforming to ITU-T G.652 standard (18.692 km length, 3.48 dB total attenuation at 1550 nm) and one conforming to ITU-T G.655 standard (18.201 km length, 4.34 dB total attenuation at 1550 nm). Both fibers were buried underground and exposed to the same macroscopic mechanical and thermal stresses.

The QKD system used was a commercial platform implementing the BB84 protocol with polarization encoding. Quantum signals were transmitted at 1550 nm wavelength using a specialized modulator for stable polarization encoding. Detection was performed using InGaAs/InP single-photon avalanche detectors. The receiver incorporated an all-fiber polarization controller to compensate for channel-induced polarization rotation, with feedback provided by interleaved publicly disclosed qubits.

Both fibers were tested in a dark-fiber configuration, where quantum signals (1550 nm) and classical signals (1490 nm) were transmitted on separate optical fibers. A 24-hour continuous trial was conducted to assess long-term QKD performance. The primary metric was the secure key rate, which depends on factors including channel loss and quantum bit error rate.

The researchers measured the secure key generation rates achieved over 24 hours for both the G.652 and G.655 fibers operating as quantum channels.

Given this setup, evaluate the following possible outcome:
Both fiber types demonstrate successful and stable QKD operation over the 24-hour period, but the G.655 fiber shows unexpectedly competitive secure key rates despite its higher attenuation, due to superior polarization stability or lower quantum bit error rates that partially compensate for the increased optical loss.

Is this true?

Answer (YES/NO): NO